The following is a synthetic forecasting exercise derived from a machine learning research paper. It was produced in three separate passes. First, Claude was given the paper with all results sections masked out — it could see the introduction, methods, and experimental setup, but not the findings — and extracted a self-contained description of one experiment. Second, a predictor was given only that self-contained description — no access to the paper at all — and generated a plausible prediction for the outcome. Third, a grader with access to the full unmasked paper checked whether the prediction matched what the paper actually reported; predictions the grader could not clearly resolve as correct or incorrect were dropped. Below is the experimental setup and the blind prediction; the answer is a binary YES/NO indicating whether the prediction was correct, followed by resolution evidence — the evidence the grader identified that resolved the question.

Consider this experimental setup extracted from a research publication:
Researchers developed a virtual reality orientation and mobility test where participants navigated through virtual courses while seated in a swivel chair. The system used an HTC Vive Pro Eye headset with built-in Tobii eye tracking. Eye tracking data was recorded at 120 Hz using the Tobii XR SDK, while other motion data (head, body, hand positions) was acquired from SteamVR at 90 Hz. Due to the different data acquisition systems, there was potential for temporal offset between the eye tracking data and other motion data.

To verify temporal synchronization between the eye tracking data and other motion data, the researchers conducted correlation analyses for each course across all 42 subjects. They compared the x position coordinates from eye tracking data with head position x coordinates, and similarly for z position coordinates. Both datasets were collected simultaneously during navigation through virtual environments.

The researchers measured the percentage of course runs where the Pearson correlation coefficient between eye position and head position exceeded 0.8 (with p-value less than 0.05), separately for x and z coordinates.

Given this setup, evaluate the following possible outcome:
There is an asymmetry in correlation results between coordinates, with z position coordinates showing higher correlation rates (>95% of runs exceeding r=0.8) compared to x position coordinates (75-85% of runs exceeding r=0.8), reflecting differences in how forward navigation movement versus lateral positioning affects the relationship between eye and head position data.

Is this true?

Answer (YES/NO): NO